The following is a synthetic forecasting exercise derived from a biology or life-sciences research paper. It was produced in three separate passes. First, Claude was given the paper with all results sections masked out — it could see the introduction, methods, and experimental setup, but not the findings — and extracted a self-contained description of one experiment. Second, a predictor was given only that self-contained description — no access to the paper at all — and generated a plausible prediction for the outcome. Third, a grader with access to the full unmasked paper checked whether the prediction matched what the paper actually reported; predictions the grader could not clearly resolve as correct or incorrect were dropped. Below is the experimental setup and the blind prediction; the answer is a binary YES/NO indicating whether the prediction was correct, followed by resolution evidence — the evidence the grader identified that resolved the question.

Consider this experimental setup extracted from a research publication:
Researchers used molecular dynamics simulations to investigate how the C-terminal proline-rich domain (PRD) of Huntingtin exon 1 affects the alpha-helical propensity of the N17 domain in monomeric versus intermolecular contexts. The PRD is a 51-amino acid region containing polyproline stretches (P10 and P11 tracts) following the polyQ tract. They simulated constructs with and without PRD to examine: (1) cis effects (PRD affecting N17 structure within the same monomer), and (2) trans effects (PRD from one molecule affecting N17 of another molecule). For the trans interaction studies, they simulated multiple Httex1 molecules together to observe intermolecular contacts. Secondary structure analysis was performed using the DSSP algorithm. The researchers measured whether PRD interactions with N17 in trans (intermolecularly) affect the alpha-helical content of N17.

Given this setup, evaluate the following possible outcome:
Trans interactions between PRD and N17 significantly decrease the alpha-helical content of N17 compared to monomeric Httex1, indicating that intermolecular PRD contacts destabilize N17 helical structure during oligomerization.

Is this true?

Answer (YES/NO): NO